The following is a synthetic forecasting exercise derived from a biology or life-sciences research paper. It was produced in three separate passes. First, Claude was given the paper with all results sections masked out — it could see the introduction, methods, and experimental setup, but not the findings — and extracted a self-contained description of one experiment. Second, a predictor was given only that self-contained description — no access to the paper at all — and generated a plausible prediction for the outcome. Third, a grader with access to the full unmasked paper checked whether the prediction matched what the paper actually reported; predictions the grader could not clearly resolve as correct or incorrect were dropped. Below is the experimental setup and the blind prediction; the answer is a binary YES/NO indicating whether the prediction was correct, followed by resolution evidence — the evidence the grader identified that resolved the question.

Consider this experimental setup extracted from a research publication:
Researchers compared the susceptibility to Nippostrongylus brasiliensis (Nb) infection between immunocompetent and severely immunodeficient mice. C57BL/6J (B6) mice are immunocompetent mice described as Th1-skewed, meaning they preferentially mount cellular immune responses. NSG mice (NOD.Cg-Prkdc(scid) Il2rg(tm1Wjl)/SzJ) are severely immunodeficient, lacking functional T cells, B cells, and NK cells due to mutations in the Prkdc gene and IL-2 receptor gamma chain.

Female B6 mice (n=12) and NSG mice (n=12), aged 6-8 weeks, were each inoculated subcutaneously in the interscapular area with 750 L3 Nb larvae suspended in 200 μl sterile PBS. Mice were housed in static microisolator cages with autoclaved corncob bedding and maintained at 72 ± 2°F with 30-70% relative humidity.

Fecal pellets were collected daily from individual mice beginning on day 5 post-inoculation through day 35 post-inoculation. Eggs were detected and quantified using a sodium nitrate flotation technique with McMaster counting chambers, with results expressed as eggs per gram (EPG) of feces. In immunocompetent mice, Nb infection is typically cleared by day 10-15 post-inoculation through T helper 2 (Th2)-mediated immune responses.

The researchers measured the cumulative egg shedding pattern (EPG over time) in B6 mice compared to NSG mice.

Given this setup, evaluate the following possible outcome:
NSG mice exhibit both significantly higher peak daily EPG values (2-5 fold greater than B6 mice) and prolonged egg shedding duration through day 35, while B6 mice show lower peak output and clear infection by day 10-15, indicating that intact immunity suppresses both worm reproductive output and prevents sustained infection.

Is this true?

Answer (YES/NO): NO